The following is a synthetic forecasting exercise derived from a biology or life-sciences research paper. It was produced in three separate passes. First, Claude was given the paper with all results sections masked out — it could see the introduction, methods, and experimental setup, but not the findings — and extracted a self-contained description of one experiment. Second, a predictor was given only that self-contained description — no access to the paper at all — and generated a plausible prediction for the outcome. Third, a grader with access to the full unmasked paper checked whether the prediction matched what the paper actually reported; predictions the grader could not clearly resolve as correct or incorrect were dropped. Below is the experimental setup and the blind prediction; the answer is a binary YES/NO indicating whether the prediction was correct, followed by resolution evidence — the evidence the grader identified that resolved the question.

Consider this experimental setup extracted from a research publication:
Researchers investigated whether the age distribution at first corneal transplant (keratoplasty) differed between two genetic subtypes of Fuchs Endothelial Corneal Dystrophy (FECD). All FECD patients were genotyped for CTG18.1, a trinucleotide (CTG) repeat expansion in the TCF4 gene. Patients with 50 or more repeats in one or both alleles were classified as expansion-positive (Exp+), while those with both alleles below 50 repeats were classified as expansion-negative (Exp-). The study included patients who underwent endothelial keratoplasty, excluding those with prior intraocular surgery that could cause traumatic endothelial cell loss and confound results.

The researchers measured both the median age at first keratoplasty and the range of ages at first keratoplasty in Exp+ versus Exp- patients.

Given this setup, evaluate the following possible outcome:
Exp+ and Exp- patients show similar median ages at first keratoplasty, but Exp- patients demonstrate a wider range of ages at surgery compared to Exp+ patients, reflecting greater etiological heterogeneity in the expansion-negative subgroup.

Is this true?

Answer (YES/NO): NO